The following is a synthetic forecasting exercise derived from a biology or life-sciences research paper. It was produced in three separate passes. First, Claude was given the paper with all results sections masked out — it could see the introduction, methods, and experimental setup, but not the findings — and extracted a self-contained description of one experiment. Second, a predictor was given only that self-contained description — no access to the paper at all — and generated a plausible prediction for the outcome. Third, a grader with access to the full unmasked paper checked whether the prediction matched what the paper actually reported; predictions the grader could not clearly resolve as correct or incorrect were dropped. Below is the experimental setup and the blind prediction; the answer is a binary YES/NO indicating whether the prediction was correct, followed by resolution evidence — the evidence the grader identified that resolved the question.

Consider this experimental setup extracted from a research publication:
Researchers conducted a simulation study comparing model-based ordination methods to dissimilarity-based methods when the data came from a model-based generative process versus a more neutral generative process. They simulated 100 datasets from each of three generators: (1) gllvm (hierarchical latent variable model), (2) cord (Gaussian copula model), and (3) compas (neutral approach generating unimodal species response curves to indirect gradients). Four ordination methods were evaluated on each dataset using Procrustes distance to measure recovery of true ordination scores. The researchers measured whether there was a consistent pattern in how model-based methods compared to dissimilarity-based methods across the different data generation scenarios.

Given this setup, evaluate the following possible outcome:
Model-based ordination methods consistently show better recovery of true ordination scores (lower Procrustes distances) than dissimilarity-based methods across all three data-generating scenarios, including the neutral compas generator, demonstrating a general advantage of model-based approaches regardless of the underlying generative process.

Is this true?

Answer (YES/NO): NO